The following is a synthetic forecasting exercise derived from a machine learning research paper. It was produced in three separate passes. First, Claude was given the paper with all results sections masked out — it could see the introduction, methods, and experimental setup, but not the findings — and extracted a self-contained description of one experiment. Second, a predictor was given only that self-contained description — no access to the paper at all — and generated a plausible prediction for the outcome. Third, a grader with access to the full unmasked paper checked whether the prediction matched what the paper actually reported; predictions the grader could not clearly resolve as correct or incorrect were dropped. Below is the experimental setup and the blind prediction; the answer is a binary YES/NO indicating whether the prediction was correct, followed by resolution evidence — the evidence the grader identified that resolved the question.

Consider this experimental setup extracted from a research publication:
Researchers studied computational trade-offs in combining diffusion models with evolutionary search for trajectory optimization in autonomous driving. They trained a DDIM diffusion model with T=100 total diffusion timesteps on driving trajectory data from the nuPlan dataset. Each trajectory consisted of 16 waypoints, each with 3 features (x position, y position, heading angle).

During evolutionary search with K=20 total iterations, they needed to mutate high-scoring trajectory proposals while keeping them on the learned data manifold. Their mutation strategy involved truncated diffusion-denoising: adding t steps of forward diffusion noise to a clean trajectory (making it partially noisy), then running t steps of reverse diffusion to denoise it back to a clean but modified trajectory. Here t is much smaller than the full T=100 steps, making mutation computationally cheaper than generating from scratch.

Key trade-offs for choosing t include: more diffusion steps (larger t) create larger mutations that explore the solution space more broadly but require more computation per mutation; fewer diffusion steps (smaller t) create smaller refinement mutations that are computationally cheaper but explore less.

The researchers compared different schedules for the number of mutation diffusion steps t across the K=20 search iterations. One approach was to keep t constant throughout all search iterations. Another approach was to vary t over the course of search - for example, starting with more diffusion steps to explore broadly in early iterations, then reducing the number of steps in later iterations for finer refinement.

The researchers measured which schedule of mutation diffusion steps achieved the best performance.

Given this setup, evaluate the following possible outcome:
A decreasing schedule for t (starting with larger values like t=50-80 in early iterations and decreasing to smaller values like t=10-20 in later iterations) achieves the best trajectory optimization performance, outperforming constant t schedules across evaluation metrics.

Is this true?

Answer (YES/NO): NO